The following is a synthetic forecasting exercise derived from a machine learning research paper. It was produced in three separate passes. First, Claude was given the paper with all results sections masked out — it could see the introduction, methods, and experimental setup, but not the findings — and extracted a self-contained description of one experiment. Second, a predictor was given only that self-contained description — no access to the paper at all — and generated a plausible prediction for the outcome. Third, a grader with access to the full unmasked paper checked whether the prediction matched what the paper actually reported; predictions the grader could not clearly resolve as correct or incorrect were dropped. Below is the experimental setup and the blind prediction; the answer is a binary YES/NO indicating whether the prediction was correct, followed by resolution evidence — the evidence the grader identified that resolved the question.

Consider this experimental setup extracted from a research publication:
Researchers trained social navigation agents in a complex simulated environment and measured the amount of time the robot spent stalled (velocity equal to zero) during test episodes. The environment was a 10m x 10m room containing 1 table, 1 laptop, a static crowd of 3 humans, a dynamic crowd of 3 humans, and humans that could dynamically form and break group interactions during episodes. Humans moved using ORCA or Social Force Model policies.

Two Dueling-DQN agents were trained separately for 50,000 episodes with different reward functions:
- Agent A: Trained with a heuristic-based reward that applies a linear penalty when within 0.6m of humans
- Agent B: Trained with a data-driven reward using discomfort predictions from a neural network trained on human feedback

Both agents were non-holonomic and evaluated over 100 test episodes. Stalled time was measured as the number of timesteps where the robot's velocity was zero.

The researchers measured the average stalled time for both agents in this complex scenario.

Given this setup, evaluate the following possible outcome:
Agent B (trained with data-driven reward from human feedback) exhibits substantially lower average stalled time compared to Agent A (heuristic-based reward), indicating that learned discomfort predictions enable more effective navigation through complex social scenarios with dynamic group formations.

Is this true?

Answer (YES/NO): YES